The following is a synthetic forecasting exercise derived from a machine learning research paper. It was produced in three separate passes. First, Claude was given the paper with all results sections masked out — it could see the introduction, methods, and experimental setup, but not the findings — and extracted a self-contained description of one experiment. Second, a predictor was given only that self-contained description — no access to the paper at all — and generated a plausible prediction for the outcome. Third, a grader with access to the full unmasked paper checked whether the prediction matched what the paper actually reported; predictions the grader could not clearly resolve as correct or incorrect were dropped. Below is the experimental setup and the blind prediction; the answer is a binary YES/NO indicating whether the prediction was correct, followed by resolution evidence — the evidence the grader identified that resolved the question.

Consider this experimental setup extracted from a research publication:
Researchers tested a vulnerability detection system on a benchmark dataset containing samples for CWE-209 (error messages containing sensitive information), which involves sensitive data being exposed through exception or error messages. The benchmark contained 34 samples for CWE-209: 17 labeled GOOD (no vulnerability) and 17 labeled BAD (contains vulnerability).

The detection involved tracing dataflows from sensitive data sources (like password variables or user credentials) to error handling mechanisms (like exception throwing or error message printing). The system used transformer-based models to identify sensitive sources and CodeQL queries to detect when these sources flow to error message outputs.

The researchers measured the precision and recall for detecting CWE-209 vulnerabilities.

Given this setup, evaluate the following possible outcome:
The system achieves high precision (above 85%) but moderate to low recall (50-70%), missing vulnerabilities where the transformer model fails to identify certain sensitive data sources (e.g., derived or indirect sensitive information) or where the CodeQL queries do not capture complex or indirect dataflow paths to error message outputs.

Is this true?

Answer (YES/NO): NO